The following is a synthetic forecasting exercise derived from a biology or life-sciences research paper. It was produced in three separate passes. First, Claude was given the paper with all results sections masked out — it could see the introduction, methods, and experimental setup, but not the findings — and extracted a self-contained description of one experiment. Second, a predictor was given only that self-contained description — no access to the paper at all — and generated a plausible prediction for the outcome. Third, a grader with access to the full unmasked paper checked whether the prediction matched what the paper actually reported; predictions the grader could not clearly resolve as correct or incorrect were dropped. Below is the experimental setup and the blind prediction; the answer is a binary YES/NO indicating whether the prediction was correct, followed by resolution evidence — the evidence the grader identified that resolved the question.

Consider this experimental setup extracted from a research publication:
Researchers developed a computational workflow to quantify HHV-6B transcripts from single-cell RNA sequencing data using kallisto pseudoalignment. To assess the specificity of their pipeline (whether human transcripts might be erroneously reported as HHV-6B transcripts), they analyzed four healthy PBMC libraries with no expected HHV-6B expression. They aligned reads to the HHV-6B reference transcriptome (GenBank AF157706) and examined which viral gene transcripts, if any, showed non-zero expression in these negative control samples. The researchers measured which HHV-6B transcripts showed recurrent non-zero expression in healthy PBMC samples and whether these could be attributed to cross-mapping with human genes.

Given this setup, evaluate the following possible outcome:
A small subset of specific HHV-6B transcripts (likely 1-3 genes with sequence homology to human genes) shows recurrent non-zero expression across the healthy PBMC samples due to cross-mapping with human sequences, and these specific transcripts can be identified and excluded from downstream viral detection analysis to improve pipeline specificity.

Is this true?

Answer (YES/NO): YES